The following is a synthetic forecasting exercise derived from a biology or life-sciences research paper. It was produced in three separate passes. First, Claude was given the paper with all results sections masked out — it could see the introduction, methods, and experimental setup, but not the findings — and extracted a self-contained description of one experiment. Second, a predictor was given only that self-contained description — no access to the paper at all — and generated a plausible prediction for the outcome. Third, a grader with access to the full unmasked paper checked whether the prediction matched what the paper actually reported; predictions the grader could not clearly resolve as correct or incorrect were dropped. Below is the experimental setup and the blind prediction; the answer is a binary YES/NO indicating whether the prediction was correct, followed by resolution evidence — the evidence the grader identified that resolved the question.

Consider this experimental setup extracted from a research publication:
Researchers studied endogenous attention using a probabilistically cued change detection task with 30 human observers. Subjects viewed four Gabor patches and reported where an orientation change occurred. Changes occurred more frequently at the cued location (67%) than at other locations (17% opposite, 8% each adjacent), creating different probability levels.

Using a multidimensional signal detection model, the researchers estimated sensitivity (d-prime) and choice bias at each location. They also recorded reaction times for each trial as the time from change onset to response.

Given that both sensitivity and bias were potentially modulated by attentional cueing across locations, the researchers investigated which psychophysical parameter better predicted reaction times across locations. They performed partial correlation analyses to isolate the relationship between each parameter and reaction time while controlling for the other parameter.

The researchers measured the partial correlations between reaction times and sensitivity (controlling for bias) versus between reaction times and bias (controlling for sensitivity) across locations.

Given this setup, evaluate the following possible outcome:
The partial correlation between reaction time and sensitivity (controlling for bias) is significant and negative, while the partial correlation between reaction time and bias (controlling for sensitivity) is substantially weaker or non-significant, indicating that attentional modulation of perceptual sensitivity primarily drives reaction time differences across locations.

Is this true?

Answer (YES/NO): NO